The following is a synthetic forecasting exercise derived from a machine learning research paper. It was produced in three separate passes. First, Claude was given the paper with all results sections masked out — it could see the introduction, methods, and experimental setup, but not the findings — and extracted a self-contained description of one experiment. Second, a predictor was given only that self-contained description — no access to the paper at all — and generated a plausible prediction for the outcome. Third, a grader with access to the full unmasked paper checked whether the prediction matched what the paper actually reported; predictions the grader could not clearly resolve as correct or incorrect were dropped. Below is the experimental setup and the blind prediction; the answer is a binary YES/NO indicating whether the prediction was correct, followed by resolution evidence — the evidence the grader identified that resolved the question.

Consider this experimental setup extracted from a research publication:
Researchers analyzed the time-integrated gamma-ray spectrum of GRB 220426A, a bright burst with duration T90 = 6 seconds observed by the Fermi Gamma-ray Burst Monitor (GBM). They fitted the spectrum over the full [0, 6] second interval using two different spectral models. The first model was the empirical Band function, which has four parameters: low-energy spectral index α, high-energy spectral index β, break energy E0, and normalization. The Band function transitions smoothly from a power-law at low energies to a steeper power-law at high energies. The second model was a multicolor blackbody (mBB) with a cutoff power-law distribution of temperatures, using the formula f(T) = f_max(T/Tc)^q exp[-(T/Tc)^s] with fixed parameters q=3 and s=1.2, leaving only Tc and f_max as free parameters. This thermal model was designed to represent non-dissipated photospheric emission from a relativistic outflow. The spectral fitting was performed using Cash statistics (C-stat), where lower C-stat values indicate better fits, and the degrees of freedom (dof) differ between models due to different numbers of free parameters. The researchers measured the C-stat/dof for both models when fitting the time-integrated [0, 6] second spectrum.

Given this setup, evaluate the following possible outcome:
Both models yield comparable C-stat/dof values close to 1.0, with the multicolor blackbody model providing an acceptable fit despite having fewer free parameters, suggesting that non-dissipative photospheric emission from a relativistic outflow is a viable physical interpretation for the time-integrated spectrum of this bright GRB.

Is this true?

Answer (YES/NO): NO